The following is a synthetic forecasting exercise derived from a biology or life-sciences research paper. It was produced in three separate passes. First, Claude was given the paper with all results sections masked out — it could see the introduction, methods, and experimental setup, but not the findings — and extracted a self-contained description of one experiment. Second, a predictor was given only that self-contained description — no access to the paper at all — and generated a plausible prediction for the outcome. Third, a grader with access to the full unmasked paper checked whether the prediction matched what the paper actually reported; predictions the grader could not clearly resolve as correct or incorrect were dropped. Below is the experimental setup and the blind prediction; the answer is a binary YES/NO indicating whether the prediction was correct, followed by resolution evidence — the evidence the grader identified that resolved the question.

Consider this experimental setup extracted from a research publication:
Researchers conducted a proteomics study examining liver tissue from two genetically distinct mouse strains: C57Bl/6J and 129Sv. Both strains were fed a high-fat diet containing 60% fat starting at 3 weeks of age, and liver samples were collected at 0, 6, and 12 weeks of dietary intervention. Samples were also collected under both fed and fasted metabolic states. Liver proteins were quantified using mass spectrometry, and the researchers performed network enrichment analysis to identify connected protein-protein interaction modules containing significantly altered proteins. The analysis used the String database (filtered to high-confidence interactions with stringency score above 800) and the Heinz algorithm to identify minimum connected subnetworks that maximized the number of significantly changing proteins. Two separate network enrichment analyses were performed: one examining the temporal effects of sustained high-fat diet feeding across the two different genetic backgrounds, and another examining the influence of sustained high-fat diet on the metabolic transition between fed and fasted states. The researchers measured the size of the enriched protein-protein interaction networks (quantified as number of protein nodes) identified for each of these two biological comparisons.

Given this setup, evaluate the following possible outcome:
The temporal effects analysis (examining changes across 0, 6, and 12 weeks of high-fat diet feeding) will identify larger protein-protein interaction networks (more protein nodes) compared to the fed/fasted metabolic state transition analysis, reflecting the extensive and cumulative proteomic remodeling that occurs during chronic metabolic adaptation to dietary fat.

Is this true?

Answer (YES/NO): NO